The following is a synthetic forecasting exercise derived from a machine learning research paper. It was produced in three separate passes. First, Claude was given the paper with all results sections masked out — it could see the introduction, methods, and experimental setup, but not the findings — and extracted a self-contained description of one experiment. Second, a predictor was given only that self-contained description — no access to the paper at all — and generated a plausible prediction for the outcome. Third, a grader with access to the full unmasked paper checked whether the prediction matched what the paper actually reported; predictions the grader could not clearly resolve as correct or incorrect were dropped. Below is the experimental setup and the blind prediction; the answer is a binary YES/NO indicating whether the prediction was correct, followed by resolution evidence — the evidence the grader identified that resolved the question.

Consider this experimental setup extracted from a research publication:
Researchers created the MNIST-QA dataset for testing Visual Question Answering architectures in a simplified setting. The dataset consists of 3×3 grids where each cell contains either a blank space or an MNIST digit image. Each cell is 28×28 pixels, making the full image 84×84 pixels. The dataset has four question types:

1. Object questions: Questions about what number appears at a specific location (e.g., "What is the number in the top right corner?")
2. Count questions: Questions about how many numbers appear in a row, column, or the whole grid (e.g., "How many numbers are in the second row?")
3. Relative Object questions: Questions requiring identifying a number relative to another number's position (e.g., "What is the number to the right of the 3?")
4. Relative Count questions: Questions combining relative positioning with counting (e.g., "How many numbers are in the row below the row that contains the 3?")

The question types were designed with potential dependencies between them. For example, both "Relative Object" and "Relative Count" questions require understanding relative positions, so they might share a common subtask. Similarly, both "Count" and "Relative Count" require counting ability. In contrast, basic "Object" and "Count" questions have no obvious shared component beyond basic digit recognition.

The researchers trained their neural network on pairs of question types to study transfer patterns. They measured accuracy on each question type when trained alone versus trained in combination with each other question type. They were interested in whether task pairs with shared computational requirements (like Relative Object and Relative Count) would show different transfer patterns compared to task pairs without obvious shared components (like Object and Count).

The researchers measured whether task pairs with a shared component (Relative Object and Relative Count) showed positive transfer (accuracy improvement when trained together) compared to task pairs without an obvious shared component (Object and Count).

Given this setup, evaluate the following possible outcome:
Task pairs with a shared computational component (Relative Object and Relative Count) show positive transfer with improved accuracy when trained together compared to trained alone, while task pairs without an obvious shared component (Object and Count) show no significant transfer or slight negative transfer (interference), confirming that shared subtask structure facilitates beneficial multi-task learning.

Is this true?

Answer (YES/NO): NO